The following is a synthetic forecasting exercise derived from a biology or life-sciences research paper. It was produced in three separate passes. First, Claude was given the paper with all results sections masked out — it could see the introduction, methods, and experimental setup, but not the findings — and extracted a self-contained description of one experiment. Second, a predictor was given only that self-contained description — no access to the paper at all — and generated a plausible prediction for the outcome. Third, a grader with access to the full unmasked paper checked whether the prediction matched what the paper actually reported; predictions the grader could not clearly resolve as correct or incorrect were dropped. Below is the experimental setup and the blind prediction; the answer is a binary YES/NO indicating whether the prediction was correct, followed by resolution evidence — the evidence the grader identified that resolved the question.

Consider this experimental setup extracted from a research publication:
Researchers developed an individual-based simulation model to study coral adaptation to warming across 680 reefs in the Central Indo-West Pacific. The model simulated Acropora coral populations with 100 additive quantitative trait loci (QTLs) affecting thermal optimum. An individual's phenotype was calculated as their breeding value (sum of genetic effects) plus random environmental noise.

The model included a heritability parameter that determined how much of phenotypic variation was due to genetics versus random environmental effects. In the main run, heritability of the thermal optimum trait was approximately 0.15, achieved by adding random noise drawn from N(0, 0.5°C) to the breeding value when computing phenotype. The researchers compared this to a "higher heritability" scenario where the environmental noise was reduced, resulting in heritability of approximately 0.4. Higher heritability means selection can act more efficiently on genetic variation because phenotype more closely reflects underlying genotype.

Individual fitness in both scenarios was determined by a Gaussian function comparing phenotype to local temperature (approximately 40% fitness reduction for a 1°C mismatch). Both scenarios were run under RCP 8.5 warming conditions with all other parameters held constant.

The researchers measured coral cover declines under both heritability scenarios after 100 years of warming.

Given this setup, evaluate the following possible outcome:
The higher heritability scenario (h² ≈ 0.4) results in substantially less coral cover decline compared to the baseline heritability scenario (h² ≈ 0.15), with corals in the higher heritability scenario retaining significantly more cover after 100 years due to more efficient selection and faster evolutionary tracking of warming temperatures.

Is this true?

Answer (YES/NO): NO